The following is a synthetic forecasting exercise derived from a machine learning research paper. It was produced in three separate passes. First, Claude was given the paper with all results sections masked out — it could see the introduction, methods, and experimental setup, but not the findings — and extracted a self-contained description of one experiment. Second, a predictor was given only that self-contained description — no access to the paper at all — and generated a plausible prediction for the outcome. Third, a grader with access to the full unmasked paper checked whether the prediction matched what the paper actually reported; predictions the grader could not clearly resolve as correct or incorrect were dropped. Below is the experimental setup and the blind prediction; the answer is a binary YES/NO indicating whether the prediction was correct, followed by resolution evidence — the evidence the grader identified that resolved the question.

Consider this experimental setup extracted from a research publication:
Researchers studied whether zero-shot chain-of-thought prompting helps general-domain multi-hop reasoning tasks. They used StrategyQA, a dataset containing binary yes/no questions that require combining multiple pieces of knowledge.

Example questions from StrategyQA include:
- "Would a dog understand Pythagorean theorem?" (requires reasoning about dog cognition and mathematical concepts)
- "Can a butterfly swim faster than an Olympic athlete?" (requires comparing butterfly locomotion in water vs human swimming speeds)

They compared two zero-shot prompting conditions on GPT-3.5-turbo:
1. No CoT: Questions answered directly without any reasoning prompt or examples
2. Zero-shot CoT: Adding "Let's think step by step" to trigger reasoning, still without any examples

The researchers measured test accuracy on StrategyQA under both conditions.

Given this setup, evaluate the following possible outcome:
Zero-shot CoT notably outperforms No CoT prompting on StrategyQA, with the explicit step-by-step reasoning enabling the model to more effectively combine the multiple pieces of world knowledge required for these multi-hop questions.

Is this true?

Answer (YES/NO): NO